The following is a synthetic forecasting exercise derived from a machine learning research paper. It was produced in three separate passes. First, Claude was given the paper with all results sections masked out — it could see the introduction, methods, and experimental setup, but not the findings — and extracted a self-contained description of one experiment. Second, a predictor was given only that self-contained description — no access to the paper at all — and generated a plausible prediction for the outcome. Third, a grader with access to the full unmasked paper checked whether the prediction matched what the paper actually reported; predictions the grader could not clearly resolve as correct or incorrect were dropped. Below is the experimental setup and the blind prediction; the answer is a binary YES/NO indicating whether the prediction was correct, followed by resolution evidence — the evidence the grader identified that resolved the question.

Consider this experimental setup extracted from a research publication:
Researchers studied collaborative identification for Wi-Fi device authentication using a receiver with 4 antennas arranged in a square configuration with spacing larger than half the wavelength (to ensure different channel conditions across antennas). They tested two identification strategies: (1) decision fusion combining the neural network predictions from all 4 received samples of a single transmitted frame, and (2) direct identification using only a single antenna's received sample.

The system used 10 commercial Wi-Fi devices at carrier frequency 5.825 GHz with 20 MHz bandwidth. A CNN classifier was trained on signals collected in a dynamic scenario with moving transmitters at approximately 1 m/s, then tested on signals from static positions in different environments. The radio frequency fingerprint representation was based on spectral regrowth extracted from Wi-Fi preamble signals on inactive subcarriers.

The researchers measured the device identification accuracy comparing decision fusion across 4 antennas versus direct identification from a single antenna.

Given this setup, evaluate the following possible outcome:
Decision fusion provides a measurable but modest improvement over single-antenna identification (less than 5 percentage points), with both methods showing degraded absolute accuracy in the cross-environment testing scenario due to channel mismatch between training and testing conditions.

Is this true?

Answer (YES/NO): NO